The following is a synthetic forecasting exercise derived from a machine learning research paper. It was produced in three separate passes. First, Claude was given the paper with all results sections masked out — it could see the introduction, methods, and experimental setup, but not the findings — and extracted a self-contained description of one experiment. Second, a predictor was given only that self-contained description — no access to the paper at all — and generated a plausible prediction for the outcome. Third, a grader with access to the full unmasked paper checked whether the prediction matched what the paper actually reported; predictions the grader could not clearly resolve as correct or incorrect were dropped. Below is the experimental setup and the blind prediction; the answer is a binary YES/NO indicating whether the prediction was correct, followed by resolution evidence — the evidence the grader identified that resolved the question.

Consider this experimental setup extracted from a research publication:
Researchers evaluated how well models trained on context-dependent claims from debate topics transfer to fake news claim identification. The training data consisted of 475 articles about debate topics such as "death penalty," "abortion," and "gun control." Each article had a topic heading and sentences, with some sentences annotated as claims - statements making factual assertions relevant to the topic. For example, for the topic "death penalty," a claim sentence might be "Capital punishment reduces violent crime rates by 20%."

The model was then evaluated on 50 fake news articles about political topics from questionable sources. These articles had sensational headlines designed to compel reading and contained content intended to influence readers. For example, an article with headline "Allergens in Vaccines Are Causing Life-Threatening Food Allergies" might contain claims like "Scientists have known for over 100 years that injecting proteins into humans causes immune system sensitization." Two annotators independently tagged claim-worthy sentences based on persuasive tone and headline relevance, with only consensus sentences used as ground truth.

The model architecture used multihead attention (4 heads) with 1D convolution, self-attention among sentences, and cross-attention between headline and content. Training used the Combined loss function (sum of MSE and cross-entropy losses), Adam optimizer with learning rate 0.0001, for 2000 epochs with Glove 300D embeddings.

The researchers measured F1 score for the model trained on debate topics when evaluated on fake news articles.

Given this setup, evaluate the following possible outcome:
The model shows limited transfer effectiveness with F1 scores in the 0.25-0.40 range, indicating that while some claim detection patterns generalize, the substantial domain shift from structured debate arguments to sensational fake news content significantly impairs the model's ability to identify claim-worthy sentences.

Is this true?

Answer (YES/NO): NO